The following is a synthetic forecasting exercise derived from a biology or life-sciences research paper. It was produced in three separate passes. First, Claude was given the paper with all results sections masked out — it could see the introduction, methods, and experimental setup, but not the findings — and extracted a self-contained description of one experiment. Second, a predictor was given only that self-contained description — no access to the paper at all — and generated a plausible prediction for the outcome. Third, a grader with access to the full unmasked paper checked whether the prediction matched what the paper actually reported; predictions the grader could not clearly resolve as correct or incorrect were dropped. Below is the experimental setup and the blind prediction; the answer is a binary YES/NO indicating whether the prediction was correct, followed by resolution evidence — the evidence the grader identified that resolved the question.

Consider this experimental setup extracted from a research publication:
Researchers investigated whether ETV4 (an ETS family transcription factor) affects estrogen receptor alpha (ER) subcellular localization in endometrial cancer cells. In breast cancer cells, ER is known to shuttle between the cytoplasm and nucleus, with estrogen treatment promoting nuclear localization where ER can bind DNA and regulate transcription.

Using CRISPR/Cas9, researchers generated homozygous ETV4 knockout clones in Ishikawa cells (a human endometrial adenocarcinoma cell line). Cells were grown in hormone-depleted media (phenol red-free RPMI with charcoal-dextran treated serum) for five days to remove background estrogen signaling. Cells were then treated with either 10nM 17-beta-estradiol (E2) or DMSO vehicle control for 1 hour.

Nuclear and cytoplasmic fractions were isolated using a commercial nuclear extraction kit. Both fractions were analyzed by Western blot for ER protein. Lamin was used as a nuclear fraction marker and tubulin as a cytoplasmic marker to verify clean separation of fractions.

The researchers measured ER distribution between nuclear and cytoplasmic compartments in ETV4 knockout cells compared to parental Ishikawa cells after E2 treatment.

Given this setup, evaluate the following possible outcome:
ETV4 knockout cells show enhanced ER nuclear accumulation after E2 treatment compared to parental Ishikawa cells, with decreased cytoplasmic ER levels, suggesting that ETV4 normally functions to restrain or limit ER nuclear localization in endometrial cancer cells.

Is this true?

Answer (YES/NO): NO